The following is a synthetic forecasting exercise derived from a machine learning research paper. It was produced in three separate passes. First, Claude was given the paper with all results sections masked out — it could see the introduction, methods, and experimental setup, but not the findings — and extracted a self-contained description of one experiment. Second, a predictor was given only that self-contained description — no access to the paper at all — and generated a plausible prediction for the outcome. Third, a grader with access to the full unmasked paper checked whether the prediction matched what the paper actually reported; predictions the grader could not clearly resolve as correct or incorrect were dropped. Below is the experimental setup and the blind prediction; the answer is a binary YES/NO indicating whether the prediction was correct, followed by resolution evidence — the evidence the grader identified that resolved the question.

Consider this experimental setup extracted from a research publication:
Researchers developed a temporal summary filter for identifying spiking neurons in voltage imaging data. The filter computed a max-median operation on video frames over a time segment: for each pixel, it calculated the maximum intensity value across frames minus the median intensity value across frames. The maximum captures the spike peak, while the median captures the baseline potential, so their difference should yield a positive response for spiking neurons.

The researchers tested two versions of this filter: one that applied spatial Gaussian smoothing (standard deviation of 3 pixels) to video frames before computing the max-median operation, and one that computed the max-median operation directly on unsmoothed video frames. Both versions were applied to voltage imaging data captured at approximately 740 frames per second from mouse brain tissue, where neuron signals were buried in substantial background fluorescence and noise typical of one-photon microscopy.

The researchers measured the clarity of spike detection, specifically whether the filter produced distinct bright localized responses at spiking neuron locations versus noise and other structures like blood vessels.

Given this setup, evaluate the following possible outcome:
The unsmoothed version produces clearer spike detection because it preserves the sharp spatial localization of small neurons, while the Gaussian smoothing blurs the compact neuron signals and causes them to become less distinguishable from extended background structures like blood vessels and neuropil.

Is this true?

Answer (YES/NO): NO